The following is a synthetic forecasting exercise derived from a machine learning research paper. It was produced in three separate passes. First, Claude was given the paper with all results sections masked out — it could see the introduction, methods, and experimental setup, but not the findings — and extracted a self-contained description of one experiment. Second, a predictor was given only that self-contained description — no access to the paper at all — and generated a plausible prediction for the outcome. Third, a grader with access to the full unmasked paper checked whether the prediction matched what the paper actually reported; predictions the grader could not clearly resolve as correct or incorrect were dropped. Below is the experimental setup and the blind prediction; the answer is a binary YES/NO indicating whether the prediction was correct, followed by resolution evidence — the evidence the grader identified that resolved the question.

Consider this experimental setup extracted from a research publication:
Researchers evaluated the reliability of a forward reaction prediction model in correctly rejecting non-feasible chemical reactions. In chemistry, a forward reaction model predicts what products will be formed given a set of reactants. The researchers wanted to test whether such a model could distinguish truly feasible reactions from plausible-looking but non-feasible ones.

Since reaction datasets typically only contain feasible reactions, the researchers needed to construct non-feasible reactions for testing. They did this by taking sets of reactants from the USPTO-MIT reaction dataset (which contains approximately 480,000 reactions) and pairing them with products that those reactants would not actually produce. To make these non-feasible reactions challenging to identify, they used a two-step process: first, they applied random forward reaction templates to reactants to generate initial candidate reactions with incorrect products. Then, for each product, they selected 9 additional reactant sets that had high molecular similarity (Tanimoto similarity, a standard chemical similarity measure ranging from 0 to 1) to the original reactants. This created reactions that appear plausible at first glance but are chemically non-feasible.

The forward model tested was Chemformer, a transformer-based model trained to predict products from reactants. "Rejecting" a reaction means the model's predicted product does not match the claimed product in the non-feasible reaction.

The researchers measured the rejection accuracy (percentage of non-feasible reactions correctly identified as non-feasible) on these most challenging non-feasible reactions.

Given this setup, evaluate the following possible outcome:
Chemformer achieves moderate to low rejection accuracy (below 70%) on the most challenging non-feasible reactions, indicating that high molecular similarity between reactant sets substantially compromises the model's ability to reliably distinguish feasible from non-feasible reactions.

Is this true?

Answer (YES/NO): NO